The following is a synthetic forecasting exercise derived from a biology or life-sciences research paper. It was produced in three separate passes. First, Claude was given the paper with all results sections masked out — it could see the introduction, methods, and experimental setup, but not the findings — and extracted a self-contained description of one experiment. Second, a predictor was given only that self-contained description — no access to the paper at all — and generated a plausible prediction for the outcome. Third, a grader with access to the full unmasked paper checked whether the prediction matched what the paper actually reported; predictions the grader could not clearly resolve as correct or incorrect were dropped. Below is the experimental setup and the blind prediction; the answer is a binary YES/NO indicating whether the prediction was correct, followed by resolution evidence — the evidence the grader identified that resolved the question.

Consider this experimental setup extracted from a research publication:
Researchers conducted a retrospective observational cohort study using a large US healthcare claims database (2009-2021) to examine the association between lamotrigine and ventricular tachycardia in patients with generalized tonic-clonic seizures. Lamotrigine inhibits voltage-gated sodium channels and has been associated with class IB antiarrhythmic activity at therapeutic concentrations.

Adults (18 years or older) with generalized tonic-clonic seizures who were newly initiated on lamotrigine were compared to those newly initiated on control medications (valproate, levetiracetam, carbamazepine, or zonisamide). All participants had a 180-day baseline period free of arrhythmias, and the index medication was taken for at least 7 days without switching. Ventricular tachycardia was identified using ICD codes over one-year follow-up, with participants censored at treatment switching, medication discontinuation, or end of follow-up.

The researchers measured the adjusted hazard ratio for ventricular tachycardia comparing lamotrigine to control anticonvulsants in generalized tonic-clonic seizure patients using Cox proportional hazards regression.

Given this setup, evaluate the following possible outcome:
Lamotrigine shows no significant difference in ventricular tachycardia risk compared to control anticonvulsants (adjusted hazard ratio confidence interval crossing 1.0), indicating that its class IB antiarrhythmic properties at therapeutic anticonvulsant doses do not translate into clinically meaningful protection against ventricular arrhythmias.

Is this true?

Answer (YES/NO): YES